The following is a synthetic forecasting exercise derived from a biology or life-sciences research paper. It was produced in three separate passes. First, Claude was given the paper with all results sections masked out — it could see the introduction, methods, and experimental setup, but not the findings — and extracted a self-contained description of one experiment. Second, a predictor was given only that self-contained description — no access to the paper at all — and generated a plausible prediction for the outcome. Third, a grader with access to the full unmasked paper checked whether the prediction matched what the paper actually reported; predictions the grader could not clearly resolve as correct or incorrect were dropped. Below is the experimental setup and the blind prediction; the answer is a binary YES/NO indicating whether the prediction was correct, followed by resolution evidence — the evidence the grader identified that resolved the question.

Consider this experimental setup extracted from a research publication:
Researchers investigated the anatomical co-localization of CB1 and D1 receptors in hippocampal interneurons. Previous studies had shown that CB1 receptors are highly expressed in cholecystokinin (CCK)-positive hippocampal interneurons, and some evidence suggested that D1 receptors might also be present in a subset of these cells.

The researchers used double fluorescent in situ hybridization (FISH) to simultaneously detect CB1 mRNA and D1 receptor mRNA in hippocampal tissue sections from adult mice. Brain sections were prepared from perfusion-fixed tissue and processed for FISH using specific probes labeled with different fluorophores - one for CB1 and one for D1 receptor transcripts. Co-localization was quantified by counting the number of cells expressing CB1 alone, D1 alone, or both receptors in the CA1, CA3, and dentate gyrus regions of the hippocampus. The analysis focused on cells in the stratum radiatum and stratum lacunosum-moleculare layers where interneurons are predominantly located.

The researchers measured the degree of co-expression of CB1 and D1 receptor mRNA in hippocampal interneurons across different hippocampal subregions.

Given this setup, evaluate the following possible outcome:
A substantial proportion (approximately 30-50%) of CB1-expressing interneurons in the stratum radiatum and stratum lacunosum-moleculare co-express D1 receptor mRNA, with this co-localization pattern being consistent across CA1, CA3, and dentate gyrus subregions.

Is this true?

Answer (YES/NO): NO